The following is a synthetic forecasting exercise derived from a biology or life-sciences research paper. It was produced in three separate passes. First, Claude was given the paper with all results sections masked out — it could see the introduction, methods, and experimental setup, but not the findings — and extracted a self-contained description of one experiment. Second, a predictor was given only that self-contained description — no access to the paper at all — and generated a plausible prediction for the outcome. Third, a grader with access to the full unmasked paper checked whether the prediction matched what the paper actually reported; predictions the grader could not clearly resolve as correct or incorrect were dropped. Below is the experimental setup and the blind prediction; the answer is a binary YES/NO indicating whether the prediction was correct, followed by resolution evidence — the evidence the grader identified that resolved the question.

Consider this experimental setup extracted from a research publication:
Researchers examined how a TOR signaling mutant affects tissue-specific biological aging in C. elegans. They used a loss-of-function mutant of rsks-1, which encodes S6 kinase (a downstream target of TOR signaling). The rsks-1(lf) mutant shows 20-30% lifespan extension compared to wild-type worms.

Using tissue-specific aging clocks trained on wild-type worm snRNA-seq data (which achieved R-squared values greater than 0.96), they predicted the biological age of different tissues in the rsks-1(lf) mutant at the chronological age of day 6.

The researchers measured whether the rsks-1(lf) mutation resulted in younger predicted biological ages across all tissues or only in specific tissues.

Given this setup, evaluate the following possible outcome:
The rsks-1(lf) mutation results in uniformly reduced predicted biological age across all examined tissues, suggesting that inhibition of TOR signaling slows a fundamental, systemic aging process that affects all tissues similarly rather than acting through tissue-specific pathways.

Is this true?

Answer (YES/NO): NO